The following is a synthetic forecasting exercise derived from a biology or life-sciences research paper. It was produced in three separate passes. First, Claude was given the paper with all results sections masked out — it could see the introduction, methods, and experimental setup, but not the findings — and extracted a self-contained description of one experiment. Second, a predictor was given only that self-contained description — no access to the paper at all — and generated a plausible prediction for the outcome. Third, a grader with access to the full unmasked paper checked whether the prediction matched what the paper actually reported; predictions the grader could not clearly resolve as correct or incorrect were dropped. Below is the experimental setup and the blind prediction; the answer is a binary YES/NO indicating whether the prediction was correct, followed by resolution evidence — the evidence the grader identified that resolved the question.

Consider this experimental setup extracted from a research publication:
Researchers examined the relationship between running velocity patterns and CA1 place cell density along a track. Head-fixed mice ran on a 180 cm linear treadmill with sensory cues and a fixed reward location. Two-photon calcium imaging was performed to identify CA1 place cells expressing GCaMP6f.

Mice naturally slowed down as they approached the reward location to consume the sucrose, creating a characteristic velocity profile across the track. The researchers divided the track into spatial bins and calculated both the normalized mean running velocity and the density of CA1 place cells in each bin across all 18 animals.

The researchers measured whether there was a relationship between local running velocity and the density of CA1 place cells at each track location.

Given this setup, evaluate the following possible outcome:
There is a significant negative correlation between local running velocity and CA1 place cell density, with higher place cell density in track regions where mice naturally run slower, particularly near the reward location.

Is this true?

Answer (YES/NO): YES